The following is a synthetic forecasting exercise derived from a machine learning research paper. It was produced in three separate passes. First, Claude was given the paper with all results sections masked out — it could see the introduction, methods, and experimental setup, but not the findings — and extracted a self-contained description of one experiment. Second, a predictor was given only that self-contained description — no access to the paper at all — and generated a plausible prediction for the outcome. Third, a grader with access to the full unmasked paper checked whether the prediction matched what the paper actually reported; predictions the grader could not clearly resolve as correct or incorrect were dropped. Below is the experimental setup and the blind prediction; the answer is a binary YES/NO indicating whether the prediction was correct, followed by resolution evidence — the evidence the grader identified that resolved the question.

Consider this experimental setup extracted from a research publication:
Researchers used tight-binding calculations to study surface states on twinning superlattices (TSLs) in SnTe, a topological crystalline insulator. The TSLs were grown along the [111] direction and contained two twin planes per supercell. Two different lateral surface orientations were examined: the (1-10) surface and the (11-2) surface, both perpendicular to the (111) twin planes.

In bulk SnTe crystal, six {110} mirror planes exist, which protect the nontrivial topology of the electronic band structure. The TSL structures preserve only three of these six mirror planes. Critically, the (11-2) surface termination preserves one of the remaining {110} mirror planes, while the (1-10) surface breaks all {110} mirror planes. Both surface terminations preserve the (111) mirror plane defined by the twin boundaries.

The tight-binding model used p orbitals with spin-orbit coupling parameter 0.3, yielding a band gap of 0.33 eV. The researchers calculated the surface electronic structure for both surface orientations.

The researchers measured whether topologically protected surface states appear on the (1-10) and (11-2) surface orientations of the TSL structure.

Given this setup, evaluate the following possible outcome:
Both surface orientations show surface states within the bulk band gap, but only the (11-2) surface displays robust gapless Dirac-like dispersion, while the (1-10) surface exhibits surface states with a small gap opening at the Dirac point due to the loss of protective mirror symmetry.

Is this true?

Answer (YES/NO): NO